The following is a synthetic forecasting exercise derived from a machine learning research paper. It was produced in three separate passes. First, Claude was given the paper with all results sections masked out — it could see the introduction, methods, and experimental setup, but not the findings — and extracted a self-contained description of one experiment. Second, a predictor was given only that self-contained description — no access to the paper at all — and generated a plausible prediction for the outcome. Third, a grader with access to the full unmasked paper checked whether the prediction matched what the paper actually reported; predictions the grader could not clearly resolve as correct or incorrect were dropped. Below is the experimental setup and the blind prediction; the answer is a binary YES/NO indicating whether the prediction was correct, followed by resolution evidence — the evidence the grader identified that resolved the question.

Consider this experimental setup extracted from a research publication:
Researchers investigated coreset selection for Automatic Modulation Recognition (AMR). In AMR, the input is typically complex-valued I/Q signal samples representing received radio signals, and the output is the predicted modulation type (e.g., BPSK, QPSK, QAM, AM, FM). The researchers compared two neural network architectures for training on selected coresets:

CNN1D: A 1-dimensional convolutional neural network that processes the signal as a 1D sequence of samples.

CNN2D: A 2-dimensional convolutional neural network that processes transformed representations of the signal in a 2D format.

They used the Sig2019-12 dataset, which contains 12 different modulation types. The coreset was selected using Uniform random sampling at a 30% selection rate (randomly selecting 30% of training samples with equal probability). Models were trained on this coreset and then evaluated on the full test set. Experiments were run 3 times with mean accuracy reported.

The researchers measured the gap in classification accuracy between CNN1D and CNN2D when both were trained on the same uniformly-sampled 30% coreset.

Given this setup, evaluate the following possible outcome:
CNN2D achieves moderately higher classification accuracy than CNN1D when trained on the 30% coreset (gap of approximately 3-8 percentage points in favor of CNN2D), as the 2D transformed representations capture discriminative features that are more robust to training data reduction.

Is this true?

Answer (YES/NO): NO